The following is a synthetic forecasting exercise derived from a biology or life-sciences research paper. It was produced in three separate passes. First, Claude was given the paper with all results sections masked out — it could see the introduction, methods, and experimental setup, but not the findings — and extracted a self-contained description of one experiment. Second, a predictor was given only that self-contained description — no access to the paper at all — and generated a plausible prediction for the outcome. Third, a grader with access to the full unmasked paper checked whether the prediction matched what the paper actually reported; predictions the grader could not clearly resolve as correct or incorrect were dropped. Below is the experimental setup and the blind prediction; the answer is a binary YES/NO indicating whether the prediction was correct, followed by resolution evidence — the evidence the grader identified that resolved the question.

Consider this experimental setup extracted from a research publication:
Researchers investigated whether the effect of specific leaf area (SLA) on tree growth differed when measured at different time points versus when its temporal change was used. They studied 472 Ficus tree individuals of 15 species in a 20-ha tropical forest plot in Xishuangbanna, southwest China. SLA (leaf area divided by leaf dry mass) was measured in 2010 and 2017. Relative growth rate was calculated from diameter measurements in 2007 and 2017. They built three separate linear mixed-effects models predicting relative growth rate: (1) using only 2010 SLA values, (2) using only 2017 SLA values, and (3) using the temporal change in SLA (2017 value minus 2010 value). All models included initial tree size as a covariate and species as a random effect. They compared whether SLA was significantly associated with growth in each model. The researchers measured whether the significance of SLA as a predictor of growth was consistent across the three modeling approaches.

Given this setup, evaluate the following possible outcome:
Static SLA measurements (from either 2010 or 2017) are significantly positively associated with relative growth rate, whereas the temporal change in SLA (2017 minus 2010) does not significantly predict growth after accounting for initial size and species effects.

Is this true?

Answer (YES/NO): NO